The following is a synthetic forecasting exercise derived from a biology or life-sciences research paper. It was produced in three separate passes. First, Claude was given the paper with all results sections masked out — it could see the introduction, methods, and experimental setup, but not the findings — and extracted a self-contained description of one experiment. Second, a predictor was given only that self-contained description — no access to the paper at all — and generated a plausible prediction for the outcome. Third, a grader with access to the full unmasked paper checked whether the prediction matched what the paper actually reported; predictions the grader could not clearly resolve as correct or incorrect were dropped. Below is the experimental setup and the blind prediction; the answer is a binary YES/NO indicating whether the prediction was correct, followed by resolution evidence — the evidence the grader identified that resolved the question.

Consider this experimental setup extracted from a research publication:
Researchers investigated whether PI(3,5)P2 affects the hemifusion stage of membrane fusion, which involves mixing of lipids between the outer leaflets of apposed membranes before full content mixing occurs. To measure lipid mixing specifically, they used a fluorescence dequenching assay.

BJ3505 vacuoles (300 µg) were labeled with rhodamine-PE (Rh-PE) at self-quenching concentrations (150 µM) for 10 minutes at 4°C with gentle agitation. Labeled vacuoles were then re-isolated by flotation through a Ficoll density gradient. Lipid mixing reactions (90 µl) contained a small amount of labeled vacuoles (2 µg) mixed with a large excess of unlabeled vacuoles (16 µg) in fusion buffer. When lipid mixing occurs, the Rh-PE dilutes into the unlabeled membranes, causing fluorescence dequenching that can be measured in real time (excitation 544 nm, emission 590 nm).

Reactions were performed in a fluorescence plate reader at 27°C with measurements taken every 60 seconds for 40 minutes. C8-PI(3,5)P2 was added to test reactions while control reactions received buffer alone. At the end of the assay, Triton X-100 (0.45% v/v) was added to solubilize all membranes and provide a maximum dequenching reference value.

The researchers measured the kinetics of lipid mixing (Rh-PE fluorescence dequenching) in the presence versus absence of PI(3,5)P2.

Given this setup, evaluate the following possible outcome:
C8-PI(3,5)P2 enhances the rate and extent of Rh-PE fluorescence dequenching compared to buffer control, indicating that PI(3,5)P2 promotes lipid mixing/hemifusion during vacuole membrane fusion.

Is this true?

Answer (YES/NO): NO